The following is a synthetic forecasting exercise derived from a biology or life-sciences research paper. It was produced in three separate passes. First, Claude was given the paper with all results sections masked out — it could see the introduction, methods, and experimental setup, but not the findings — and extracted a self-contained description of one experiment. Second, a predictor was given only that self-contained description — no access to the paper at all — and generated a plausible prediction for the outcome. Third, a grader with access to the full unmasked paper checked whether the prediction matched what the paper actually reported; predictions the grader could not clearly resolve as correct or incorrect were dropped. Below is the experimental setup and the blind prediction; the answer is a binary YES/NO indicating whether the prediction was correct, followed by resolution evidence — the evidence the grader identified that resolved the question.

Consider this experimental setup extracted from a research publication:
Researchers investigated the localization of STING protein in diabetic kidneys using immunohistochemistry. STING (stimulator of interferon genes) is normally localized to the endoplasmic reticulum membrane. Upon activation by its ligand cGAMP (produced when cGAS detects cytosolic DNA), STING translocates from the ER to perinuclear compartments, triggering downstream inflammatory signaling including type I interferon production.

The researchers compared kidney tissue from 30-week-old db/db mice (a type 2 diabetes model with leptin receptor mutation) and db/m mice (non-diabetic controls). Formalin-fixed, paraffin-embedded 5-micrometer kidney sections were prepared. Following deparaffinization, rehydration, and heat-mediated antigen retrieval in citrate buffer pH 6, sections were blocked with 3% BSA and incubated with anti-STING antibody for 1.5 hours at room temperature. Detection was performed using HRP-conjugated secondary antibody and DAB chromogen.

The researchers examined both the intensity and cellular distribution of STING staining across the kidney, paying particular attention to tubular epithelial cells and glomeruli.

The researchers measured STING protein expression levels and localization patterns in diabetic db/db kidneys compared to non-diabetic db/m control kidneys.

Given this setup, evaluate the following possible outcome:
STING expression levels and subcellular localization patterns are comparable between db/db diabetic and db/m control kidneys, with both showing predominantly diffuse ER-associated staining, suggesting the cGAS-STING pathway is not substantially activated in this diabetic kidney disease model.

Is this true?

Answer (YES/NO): NO